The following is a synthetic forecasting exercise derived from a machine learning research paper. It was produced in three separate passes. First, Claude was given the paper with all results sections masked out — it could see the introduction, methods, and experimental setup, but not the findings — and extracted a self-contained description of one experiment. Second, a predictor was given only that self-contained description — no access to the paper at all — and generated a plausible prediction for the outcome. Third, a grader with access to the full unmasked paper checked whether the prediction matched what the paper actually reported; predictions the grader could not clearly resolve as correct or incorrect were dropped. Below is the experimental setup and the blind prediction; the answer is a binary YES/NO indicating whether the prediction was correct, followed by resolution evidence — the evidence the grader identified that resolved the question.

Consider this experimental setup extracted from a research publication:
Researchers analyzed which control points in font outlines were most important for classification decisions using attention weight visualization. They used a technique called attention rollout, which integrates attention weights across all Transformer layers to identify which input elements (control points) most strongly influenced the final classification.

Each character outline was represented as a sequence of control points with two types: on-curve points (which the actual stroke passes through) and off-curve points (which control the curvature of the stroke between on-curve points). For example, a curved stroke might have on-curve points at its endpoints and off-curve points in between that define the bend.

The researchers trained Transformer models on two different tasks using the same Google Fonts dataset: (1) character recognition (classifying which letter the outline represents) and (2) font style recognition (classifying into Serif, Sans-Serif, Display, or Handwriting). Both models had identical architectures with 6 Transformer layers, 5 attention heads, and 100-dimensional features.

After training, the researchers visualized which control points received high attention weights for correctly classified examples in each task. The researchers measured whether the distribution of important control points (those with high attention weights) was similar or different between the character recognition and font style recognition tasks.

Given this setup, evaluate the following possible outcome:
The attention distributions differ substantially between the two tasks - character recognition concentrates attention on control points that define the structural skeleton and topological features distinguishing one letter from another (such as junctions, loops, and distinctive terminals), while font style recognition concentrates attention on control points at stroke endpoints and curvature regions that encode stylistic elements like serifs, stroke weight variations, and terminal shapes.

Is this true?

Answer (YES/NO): NO